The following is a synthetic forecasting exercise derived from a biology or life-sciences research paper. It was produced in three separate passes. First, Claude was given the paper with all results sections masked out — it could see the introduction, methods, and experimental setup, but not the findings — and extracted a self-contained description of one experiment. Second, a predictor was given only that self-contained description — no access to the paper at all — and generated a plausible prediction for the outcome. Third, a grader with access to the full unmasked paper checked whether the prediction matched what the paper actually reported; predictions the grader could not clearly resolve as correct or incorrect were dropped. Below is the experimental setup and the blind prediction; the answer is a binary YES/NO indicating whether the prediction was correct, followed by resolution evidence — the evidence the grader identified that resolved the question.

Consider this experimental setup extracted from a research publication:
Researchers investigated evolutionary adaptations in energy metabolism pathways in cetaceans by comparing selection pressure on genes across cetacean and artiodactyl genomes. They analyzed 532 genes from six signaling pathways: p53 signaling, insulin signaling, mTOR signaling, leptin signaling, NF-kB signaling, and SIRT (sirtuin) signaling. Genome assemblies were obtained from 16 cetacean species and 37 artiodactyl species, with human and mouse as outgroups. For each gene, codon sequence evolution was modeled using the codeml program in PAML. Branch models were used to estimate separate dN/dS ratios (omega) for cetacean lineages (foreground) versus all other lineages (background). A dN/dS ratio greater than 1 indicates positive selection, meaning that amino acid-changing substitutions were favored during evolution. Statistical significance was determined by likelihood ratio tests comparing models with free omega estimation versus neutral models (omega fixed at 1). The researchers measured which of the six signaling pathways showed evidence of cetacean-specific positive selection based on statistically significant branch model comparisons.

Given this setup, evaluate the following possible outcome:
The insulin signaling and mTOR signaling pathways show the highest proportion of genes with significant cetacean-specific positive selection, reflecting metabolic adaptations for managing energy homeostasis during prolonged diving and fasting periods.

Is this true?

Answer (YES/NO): NO